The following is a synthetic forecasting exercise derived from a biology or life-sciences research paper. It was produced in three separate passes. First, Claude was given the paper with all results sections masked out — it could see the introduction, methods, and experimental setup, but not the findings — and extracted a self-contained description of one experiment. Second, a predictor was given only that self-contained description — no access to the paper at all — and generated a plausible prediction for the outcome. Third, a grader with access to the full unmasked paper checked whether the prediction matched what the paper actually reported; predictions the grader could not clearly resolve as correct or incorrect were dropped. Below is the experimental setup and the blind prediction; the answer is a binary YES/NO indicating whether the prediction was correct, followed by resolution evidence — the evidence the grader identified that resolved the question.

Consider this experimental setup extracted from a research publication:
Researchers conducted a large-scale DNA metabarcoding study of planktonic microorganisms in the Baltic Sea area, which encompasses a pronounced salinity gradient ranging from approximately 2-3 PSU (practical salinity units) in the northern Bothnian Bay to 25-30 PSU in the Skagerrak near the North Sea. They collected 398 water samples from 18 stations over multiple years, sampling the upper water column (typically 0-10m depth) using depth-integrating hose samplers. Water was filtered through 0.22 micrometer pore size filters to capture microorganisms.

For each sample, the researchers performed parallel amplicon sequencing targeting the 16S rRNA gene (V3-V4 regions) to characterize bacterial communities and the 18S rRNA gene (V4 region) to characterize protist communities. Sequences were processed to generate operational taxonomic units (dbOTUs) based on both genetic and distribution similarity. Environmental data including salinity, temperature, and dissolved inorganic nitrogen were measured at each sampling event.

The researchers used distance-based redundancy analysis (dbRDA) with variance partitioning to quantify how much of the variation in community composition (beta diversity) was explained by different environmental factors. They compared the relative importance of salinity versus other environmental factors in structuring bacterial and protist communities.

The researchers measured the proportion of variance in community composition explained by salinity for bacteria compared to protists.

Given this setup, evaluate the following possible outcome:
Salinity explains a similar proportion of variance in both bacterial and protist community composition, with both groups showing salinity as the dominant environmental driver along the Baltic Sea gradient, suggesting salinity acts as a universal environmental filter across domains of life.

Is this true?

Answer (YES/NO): NO